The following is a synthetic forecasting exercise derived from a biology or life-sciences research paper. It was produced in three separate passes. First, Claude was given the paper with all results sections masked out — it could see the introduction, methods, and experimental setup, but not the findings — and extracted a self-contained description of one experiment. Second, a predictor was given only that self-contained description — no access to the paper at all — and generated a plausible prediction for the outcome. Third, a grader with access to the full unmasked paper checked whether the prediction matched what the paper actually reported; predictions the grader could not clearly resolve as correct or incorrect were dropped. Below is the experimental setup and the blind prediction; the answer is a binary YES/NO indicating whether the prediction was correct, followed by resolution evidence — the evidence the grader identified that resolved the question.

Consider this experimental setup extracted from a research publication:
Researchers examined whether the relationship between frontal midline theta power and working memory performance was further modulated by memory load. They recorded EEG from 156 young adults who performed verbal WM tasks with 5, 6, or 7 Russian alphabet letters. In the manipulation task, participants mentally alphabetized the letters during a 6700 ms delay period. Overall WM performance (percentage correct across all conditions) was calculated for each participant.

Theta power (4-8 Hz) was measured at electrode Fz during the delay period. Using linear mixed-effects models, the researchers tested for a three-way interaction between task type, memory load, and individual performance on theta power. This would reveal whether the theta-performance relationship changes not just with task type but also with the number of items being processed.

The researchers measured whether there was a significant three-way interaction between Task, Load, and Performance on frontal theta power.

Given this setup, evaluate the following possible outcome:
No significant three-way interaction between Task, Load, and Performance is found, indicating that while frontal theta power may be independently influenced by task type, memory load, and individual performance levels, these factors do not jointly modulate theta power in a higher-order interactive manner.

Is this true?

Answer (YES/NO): YES